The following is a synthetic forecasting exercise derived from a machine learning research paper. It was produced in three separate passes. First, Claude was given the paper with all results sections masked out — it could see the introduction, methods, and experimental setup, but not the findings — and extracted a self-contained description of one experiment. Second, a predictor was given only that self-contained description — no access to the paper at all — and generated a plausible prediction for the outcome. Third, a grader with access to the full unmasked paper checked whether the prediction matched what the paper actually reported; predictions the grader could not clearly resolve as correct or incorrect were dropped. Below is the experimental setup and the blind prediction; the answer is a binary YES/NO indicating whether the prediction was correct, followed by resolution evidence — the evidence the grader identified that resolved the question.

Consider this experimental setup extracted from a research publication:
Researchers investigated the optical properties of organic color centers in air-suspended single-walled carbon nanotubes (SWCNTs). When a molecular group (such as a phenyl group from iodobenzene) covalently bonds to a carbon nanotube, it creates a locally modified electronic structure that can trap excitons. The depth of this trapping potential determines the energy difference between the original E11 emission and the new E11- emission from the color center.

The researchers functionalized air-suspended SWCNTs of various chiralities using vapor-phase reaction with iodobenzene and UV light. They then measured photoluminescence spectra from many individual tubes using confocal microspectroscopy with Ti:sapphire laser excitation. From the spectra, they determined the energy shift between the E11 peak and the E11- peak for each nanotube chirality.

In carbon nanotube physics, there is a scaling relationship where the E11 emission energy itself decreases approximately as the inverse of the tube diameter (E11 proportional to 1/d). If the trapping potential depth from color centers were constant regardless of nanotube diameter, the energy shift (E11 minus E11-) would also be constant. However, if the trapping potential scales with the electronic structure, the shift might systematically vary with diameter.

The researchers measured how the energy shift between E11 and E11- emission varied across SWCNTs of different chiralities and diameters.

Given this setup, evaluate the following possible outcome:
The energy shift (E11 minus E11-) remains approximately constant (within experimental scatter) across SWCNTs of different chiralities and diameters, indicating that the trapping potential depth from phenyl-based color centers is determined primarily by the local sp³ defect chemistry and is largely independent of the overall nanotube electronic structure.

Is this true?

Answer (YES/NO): NO